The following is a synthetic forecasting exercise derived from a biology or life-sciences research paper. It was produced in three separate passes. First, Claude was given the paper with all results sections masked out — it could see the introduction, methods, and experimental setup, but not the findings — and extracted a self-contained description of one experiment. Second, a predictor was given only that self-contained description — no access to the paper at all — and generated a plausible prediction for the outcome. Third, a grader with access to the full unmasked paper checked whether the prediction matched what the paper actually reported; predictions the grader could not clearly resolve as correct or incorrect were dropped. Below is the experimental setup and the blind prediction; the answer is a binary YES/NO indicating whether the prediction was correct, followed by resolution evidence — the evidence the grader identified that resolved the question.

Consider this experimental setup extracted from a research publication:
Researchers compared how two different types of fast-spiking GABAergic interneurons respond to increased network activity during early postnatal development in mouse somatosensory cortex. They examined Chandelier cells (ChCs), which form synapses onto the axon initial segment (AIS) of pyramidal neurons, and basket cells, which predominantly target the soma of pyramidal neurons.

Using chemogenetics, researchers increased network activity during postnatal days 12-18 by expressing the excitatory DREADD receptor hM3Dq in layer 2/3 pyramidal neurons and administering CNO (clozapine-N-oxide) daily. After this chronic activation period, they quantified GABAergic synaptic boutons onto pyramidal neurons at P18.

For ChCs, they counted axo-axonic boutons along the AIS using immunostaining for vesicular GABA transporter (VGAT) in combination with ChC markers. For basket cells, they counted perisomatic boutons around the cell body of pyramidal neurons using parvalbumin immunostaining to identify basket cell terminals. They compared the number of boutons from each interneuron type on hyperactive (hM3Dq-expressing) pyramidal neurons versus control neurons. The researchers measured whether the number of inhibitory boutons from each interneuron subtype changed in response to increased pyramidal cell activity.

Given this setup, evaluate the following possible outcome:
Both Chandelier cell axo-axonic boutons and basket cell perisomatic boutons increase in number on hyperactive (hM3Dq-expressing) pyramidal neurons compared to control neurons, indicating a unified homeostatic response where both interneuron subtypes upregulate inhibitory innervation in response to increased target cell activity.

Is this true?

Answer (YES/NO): NO